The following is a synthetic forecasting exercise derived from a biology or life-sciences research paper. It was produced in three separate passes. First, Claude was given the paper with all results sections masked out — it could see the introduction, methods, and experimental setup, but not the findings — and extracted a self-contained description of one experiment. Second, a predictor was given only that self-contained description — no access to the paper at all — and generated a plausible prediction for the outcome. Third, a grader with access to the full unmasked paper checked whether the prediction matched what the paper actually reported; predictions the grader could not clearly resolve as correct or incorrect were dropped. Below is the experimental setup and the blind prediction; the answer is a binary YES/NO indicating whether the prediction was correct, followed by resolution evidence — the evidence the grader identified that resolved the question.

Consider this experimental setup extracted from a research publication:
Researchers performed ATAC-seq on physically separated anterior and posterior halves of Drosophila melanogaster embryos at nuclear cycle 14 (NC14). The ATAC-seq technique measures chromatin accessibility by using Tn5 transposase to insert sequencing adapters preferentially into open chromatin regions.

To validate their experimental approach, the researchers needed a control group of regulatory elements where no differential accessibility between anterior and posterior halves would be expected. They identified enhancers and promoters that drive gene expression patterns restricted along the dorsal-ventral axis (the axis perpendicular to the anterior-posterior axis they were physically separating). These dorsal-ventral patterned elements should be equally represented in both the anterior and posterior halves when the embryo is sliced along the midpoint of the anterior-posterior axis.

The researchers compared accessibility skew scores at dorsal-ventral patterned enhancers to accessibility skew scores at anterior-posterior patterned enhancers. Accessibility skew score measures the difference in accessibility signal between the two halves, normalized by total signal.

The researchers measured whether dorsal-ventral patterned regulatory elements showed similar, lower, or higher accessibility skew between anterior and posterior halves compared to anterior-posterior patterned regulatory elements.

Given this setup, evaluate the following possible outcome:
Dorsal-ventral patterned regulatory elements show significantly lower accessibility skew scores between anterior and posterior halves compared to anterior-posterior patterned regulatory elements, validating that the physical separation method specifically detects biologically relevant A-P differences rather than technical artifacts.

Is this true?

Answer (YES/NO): YES